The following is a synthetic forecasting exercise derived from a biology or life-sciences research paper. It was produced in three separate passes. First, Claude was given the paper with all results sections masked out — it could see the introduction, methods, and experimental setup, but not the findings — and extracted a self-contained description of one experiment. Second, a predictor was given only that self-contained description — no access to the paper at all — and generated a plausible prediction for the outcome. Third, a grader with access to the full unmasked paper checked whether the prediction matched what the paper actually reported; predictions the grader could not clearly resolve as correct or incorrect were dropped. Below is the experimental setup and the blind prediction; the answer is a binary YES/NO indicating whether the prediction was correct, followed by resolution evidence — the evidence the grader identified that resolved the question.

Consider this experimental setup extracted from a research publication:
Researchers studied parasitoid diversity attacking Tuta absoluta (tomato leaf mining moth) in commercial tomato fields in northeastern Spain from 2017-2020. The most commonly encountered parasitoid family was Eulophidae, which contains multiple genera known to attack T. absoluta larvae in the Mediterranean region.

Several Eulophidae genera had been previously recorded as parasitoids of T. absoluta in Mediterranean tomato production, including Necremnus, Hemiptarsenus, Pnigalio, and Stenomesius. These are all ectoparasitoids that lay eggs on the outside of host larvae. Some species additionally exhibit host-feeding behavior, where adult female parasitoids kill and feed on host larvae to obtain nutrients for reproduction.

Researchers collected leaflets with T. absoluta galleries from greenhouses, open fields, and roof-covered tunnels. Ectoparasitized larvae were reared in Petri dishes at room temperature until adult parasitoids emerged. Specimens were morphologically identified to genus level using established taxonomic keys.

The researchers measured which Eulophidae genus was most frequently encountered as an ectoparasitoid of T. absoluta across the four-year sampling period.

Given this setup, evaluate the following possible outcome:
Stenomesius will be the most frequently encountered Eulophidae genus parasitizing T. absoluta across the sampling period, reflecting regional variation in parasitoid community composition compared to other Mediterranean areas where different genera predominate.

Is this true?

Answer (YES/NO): NO